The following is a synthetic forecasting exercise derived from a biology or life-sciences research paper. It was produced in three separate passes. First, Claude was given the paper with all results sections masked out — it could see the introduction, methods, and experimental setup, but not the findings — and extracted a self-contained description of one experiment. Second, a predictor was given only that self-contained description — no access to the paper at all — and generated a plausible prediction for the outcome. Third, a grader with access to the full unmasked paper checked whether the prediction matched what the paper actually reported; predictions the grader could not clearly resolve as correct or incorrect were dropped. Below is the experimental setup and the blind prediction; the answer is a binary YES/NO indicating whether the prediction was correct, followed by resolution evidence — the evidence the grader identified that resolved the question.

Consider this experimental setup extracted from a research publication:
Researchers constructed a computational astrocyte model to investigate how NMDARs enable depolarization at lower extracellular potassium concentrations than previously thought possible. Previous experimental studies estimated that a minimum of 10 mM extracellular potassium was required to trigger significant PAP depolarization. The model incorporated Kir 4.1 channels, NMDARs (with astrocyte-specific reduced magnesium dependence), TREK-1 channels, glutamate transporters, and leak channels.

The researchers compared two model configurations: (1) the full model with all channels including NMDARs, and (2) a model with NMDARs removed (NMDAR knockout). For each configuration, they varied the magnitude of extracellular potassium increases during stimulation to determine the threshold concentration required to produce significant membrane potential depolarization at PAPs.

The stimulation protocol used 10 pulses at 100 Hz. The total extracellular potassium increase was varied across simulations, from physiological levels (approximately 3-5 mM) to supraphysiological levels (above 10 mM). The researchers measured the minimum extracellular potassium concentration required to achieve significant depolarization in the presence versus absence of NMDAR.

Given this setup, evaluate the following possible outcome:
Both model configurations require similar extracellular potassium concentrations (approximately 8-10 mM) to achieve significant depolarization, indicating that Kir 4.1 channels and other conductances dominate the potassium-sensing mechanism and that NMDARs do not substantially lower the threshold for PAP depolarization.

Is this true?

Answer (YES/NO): NO